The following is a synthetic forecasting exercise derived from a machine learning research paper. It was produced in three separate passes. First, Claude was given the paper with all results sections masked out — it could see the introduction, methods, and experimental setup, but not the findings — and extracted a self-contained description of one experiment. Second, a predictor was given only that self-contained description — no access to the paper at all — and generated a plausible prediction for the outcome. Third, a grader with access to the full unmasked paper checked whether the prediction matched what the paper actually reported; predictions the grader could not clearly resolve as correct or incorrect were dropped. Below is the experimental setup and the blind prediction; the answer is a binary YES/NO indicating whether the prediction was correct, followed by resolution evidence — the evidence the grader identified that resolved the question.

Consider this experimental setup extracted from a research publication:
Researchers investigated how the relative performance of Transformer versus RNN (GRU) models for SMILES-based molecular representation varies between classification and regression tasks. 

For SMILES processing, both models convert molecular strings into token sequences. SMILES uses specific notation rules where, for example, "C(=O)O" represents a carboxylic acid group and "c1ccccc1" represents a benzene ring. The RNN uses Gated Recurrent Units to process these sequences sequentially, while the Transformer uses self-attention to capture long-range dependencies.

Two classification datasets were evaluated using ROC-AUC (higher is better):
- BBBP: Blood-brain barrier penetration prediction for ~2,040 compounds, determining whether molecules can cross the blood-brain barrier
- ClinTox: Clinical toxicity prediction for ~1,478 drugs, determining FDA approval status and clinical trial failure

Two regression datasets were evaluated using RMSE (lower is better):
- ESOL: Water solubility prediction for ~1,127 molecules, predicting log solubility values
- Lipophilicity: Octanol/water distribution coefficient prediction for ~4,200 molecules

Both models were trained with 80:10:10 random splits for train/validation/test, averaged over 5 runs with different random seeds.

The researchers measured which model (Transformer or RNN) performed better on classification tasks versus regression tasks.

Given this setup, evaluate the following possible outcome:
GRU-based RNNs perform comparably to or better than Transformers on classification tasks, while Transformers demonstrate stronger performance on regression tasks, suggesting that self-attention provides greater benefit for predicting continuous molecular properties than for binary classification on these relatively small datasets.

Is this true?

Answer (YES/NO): NO